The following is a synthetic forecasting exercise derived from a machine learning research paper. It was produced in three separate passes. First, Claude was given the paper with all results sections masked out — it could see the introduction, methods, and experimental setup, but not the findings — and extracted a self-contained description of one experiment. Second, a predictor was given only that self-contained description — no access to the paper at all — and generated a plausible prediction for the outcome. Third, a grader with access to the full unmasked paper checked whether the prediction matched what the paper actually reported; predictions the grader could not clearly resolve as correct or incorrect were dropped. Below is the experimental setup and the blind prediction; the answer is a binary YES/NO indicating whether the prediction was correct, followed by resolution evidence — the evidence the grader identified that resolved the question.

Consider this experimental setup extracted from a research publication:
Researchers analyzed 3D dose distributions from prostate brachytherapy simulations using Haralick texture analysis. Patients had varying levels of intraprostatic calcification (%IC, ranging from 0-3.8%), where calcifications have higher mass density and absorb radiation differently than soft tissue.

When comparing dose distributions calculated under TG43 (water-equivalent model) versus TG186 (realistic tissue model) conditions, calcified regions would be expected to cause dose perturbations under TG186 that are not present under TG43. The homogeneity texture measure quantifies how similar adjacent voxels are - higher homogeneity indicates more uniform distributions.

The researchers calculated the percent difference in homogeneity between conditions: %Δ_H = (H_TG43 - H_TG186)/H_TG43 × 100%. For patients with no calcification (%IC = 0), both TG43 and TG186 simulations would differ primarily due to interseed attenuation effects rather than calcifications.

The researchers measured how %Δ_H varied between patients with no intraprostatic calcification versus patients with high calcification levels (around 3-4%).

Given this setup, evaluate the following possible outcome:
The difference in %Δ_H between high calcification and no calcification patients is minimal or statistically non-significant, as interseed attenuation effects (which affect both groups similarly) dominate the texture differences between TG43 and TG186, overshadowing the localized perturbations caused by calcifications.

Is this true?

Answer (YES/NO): NO